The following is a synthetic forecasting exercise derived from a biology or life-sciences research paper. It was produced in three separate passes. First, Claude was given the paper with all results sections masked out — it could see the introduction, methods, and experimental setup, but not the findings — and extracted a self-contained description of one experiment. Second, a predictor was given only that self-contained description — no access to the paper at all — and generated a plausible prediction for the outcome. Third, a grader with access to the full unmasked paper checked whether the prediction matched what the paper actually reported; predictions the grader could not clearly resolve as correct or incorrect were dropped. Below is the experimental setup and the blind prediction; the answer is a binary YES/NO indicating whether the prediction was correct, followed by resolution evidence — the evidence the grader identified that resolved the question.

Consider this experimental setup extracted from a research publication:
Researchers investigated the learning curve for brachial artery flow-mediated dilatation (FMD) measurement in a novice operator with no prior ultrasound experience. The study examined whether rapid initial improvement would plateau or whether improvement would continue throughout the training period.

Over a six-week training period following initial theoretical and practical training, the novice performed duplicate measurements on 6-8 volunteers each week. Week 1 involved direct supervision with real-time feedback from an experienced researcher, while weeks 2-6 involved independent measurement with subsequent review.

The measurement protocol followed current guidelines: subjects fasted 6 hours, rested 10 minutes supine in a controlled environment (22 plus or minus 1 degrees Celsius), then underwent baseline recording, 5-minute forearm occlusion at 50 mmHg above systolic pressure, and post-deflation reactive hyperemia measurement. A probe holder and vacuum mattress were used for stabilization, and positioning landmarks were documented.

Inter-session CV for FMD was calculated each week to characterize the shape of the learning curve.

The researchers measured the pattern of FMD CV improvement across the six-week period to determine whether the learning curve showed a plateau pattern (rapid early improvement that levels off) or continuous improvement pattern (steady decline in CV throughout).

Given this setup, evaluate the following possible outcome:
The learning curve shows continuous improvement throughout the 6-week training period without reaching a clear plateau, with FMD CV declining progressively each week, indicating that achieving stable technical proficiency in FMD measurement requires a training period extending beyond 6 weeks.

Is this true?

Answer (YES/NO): NO